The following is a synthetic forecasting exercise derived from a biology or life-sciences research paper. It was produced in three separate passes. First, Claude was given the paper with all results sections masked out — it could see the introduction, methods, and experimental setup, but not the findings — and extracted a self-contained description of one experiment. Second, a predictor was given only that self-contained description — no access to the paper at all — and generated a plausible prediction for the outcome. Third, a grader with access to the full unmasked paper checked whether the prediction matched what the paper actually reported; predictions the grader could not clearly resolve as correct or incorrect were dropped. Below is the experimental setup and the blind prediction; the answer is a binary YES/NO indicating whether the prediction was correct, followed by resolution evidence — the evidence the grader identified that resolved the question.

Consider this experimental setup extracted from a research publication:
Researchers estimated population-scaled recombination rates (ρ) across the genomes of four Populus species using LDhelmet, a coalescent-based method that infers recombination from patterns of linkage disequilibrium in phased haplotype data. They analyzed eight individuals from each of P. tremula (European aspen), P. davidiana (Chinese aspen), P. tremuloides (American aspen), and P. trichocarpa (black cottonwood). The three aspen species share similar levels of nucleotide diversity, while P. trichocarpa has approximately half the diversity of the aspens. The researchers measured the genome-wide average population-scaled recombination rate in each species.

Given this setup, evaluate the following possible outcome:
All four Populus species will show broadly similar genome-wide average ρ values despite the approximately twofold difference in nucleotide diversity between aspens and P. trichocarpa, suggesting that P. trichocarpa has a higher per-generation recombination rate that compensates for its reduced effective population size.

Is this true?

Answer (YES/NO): NO